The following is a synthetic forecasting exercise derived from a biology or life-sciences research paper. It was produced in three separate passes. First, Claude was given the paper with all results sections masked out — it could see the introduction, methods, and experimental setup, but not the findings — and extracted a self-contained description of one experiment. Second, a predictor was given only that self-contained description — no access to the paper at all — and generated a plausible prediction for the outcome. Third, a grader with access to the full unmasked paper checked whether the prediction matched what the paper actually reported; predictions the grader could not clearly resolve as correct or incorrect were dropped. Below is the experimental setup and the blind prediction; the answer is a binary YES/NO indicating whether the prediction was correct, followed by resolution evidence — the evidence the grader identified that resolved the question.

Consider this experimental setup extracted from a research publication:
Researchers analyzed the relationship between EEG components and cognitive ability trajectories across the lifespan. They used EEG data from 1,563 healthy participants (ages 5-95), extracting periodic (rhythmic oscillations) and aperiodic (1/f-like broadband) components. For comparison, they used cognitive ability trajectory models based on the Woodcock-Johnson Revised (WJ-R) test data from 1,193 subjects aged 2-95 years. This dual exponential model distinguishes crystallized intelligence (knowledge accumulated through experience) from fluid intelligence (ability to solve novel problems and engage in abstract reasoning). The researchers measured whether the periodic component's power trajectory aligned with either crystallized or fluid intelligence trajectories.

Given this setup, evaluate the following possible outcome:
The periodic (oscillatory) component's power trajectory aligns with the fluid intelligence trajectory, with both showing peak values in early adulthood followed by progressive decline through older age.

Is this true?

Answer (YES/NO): YES